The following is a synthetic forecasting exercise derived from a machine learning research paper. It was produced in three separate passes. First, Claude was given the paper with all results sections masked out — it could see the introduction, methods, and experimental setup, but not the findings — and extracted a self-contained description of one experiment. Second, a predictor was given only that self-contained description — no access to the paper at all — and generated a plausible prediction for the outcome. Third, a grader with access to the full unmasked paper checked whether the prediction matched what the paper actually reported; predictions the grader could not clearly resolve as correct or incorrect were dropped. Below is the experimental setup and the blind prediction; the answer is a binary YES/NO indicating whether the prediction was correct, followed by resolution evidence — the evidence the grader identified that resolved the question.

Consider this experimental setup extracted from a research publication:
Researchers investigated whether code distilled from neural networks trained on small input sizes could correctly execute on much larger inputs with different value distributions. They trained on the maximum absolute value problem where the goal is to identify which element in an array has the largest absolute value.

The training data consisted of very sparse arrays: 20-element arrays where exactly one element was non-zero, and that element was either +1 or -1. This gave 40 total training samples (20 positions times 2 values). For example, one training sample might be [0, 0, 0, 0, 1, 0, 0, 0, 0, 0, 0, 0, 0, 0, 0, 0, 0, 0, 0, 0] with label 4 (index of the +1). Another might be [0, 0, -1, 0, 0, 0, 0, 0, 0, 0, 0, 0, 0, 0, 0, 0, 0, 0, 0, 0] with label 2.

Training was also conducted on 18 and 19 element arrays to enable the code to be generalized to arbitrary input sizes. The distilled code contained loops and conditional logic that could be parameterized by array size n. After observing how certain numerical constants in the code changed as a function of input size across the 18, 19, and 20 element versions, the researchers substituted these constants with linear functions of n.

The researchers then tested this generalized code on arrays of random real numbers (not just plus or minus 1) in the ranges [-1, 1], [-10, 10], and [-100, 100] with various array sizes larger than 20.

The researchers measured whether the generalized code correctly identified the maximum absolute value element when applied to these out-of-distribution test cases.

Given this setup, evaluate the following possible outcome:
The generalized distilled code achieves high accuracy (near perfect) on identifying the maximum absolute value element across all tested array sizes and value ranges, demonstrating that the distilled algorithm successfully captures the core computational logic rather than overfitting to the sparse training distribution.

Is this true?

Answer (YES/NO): YES